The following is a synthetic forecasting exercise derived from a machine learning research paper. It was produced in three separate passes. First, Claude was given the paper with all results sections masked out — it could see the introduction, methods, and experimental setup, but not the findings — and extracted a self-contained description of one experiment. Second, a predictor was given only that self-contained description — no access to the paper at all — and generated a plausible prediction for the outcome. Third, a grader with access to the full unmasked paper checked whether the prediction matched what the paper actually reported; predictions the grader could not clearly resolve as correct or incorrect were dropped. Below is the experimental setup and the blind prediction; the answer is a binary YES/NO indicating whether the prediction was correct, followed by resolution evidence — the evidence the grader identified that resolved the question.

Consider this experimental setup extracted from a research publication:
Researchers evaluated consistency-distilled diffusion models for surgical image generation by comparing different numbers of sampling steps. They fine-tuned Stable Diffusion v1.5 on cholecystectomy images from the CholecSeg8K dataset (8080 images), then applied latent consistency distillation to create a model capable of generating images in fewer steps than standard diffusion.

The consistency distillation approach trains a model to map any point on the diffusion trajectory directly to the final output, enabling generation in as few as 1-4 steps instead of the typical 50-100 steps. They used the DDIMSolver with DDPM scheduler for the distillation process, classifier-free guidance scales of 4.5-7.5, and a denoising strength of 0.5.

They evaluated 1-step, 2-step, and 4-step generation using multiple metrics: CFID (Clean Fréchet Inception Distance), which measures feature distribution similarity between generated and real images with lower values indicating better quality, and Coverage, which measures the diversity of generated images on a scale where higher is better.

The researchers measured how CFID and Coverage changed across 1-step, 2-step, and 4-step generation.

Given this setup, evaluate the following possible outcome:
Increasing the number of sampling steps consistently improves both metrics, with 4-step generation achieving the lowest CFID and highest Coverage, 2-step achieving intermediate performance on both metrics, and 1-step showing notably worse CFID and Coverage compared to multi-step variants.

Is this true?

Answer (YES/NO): NO